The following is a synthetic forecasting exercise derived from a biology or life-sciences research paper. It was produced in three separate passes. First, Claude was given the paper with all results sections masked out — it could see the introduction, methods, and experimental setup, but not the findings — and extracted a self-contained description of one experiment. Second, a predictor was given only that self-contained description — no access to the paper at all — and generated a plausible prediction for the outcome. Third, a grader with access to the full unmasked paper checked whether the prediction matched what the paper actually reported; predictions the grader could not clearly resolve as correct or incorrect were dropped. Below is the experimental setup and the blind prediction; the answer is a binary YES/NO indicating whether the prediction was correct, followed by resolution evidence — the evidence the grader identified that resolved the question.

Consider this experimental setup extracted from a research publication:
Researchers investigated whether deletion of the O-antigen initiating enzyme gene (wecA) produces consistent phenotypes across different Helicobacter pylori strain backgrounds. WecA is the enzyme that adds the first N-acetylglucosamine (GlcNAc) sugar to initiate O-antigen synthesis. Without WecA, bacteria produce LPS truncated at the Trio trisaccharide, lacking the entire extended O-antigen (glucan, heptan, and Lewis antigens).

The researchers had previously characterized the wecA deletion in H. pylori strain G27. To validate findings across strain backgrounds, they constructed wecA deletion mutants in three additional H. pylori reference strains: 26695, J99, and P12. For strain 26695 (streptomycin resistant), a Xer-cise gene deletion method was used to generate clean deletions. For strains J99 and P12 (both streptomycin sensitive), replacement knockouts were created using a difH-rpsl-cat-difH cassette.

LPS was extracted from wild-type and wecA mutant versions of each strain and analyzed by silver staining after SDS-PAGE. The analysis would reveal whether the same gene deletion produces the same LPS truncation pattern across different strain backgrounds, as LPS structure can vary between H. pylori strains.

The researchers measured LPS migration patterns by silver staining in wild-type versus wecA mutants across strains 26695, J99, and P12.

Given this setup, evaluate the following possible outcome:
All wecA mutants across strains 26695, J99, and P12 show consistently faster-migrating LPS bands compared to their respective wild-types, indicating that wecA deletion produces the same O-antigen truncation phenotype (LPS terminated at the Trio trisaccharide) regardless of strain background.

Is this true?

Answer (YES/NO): YES